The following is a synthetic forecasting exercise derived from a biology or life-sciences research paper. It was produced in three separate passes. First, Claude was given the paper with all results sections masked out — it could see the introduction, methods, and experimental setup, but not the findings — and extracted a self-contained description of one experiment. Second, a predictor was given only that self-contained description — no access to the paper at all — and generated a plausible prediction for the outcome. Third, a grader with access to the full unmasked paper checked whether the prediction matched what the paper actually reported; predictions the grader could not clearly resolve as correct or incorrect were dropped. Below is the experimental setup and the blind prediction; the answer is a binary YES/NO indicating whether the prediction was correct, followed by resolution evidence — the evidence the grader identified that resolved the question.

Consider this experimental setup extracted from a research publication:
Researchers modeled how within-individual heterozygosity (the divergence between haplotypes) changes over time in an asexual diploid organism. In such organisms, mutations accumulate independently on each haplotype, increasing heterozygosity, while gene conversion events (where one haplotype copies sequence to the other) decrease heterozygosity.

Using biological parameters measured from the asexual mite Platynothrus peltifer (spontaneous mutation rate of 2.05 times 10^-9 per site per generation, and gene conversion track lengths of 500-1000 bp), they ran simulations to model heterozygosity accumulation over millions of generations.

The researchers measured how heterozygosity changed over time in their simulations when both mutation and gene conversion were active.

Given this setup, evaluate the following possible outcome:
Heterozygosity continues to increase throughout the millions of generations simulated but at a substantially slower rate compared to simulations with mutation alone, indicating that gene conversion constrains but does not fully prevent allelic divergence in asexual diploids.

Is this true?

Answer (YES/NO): NO